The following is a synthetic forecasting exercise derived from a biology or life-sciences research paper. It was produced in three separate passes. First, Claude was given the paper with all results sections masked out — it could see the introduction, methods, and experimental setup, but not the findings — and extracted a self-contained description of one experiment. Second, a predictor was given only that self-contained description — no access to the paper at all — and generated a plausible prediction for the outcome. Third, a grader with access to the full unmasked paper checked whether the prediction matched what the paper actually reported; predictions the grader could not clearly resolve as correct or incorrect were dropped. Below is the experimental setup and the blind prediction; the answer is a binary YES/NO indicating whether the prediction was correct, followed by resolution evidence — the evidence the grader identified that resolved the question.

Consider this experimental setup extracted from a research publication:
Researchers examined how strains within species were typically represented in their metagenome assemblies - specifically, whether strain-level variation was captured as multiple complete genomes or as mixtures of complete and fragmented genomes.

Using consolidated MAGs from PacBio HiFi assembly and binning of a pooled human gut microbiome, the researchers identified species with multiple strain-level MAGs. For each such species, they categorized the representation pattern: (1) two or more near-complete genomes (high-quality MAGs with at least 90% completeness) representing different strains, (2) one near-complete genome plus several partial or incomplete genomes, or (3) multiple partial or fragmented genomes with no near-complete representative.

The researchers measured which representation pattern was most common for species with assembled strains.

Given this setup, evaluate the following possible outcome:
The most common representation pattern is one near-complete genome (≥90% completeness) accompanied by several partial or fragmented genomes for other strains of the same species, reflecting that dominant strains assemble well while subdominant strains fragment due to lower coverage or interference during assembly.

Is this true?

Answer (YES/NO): YES